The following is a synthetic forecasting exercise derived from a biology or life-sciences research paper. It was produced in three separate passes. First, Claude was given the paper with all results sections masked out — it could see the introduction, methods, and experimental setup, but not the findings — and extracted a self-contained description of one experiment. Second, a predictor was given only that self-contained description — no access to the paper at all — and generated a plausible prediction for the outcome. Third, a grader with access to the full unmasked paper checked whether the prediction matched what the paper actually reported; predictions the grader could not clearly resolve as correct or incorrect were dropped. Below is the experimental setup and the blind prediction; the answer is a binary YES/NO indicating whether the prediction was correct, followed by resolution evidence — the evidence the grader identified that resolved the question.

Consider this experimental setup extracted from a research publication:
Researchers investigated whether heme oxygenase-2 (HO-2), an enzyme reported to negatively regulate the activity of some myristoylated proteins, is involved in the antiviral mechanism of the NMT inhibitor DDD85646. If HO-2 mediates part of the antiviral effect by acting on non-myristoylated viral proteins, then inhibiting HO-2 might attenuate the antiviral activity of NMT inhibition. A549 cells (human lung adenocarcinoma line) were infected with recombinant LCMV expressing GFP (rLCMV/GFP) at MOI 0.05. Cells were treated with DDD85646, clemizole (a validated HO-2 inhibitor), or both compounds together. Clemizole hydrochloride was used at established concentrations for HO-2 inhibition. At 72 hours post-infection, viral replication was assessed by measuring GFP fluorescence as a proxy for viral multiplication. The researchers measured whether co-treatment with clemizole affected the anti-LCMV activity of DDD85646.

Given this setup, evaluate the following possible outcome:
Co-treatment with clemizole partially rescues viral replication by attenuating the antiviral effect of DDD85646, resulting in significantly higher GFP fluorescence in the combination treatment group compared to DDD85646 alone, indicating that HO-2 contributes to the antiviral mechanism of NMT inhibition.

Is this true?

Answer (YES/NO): NO